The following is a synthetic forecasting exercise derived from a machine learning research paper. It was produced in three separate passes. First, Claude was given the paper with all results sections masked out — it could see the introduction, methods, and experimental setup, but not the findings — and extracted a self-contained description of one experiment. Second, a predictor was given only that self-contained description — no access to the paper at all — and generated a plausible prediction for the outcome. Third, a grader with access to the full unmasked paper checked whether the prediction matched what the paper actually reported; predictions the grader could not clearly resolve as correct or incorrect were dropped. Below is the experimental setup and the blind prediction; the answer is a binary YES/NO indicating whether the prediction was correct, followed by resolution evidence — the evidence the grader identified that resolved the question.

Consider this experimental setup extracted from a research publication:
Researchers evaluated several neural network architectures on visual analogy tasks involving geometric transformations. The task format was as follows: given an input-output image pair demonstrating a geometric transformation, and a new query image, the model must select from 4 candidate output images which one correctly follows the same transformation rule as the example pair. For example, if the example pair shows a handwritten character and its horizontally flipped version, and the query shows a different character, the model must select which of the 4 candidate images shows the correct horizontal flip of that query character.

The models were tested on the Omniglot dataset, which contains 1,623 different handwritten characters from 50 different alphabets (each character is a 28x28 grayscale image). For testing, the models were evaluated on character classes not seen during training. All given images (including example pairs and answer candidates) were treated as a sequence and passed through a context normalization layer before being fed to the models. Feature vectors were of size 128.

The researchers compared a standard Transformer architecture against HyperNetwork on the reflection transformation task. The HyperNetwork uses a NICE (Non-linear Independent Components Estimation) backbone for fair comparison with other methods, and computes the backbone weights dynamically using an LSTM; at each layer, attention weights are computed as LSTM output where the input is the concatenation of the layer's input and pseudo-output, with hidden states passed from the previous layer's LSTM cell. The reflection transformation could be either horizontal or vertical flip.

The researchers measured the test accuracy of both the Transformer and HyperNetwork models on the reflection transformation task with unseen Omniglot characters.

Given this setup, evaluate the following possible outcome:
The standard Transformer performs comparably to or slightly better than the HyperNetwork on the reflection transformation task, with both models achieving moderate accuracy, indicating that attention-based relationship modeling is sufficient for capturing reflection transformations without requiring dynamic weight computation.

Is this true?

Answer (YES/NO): NO